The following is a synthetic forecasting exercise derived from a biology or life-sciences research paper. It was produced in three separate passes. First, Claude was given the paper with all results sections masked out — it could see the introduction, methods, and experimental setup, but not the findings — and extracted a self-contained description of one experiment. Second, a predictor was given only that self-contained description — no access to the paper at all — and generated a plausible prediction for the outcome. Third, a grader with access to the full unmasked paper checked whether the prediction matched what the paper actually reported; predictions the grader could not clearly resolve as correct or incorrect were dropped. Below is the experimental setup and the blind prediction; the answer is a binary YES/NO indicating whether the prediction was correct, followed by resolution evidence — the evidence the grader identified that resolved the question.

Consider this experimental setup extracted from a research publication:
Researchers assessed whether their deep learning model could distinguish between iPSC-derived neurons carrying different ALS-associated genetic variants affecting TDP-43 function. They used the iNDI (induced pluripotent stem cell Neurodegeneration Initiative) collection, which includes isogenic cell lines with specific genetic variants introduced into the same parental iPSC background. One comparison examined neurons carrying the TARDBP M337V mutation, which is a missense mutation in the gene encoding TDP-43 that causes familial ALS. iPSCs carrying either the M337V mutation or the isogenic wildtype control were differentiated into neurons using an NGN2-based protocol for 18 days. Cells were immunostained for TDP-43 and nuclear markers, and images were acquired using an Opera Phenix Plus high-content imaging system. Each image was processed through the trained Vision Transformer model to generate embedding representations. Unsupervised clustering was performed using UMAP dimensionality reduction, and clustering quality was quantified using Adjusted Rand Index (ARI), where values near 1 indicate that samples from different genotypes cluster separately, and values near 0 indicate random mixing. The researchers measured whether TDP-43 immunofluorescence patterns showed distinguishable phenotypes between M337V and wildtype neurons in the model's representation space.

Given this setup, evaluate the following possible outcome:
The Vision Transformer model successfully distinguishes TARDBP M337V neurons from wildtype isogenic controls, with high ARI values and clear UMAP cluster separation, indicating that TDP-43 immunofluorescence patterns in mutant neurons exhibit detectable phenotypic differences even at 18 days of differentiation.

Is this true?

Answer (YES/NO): NO